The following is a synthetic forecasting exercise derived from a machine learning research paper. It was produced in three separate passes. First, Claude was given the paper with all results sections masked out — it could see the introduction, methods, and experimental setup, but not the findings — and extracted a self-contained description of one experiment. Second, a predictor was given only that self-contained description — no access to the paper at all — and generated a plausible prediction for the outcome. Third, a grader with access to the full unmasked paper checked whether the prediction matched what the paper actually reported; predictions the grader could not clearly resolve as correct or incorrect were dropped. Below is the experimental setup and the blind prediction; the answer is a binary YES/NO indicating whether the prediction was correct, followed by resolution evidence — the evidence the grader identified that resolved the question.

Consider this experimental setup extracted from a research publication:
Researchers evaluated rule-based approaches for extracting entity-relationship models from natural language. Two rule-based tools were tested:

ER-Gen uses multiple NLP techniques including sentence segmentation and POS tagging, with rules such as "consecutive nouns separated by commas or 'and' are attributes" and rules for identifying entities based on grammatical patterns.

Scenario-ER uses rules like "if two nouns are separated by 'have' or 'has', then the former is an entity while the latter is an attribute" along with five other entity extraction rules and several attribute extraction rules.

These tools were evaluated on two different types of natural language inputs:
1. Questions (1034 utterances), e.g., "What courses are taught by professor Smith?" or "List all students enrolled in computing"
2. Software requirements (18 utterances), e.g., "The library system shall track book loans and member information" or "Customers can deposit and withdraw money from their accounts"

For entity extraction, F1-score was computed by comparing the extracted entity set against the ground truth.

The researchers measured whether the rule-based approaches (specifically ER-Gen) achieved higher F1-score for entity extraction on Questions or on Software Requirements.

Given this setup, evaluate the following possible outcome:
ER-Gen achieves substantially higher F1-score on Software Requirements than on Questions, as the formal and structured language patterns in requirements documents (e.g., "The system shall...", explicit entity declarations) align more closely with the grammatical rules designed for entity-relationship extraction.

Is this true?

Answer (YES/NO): YES